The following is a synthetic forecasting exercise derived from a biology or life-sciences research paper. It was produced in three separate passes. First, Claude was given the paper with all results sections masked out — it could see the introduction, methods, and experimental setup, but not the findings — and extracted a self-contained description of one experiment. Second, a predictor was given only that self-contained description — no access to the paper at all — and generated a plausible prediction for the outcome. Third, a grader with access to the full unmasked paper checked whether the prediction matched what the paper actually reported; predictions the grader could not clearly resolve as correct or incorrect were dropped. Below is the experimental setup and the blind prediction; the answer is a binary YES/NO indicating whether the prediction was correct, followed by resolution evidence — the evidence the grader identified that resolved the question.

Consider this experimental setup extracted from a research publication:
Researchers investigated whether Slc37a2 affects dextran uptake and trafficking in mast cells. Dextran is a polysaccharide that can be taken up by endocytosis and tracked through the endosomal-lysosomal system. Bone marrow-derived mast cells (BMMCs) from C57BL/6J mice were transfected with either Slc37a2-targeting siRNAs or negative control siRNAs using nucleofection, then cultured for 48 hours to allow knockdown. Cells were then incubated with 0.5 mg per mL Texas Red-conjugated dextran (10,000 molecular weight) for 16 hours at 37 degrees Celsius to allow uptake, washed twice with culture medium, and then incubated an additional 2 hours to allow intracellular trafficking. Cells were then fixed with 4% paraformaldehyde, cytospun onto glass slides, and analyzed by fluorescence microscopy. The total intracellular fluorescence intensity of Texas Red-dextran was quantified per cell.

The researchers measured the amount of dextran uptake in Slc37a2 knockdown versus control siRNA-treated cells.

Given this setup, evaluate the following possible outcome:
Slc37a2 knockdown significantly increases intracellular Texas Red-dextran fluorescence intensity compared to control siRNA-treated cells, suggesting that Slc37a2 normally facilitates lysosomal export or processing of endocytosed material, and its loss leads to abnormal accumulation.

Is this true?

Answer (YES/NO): NO